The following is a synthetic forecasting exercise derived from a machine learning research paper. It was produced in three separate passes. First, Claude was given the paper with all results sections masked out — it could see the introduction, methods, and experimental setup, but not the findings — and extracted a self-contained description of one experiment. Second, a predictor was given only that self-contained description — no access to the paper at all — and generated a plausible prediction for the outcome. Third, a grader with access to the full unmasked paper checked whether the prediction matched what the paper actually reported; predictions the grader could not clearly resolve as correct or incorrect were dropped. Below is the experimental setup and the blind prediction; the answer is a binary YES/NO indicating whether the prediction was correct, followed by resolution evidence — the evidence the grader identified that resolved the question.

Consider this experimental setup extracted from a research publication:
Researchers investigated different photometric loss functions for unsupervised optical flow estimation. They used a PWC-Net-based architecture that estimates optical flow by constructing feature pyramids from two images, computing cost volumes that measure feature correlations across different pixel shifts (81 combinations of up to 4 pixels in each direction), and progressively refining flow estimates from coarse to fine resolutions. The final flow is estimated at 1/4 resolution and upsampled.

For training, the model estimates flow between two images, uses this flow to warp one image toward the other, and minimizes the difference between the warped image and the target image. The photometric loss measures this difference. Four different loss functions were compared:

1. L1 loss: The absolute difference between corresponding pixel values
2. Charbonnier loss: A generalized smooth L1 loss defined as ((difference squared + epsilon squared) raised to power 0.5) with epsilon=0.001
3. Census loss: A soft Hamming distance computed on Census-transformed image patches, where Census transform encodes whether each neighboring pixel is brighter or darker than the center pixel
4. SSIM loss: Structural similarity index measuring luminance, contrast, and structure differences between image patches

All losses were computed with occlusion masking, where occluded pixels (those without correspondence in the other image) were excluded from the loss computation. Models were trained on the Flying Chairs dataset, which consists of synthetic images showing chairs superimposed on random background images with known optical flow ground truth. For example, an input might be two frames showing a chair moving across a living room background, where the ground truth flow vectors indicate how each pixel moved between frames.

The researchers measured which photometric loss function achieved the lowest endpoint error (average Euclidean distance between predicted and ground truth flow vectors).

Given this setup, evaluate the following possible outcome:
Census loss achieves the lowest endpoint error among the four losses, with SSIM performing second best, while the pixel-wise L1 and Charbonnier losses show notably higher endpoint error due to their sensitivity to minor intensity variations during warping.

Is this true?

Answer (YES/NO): NO